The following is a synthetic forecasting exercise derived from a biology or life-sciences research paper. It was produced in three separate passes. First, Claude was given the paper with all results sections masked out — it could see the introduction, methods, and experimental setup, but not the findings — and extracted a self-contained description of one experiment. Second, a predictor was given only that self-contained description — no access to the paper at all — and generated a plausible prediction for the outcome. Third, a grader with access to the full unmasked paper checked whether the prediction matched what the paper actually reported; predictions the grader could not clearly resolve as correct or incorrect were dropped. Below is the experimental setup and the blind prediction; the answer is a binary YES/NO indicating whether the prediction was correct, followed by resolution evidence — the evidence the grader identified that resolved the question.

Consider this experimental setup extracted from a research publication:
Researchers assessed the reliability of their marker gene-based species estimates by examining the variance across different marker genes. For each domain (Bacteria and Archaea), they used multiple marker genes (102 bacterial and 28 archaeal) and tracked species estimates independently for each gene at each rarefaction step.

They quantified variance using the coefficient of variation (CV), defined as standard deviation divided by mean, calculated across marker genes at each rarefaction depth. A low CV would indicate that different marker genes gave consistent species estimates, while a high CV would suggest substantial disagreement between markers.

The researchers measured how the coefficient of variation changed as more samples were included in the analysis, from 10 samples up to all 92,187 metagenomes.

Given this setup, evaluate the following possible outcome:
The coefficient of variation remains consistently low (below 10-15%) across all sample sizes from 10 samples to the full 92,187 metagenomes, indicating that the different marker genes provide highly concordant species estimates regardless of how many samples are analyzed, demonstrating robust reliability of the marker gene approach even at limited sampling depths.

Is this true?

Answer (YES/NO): NO